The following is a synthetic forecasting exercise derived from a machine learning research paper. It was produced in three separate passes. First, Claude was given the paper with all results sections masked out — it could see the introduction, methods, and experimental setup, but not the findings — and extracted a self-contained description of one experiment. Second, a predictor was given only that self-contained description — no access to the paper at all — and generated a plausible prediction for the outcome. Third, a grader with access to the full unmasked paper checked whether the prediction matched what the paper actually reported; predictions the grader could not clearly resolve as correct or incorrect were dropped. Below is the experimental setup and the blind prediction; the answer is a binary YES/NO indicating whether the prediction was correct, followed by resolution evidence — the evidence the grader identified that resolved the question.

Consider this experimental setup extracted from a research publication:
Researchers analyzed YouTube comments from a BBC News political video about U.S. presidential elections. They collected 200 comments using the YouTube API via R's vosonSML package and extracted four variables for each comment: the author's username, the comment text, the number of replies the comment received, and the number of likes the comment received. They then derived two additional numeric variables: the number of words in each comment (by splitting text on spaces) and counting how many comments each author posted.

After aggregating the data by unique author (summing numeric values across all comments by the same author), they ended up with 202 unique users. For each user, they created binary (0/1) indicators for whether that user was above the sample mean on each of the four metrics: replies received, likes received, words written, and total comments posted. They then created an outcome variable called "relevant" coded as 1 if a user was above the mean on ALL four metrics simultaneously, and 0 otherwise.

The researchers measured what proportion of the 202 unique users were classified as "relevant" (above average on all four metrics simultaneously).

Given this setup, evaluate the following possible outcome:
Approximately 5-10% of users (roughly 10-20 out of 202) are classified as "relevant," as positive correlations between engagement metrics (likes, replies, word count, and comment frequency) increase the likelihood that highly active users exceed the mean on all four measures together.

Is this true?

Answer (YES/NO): NO